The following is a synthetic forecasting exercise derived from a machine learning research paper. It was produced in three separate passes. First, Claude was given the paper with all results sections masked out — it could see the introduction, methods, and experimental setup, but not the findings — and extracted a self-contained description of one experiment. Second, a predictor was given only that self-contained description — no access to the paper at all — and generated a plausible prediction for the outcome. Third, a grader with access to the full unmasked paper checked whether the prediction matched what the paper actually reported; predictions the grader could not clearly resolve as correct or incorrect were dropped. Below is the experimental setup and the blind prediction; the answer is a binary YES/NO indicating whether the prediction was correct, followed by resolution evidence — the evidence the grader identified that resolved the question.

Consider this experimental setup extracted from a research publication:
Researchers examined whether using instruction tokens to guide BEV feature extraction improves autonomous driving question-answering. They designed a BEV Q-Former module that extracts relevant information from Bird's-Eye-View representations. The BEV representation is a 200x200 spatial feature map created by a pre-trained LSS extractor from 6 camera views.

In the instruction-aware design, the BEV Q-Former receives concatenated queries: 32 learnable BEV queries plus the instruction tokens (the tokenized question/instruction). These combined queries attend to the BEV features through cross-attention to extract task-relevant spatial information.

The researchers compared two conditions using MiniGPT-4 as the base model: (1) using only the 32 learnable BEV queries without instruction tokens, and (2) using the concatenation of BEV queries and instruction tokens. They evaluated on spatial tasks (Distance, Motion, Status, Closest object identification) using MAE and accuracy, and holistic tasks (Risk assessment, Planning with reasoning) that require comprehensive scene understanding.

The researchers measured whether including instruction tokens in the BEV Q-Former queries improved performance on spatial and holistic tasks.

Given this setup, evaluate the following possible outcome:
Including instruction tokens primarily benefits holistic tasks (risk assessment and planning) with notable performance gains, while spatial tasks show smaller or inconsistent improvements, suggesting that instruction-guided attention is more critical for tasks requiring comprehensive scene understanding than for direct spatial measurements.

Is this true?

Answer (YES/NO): NO